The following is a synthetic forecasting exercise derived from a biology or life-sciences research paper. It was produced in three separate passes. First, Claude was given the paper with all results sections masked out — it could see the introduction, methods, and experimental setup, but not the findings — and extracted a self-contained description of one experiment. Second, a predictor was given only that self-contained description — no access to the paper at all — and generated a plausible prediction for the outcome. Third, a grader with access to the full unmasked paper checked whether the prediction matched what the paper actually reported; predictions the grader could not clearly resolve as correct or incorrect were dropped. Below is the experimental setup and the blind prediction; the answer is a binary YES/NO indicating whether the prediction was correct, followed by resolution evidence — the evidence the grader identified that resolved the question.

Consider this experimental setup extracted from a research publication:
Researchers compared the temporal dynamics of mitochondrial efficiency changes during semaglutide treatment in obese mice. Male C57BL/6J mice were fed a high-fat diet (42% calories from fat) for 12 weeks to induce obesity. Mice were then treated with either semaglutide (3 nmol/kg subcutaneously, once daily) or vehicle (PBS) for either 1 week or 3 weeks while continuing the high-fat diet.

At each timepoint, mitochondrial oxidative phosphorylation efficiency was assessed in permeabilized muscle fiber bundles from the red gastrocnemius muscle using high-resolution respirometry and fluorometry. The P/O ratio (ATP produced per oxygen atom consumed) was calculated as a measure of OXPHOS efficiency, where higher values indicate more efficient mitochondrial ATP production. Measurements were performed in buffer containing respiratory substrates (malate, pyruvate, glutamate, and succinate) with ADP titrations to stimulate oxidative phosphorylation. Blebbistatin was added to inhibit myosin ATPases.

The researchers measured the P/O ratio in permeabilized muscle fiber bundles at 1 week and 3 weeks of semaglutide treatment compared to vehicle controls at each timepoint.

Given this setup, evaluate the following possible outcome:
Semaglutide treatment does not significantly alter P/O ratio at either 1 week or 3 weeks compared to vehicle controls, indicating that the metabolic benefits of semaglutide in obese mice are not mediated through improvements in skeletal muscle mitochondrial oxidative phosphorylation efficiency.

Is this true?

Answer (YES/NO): NO